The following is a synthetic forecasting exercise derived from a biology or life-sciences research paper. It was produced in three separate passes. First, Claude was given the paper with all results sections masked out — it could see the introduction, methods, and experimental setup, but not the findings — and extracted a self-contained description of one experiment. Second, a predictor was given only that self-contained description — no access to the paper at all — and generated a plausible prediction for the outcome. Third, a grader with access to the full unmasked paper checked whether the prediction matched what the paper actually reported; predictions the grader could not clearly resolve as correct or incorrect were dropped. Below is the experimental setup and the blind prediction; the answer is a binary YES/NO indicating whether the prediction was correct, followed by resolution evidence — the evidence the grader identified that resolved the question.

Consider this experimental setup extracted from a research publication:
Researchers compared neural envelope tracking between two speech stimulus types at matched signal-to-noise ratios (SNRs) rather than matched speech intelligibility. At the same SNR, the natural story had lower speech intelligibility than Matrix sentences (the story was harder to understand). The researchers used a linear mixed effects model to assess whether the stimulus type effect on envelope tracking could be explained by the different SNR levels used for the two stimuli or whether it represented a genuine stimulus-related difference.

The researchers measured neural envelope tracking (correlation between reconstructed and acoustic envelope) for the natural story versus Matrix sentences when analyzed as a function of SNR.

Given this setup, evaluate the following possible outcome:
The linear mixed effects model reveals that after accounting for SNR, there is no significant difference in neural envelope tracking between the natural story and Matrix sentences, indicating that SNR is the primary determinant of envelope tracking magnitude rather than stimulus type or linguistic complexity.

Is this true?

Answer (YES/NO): NO